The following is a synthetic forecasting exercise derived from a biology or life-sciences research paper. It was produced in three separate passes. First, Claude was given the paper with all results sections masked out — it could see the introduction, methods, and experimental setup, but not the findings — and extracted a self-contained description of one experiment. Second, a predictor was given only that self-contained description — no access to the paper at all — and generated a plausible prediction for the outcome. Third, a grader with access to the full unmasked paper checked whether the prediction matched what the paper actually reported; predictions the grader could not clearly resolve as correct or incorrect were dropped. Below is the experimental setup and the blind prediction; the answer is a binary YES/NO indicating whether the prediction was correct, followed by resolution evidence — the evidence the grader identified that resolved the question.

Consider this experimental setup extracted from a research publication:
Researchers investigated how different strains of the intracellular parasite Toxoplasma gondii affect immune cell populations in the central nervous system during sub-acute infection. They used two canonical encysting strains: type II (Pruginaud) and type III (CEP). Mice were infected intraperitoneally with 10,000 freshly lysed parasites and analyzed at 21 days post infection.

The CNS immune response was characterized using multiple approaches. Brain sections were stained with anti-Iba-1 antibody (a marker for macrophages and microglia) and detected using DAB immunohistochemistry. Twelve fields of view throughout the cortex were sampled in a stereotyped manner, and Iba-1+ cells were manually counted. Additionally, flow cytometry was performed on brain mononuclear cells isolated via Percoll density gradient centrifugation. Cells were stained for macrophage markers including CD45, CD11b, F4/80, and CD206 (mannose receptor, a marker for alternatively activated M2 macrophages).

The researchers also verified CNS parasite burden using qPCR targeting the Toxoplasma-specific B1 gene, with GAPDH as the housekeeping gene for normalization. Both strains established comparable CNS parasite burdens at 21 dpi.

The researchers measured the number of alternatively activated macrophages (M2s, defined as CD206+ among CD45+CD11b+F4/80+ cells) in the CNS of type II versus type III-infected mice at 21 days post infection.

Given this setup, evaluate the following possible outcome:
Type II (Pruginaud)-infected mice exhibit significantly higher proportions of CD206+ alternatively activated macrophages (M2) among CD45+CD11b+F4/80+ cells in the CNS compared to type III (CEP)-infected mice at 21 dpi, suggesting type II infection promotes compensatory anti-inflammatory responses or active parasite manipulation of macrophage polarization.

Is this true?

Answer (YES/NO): YES